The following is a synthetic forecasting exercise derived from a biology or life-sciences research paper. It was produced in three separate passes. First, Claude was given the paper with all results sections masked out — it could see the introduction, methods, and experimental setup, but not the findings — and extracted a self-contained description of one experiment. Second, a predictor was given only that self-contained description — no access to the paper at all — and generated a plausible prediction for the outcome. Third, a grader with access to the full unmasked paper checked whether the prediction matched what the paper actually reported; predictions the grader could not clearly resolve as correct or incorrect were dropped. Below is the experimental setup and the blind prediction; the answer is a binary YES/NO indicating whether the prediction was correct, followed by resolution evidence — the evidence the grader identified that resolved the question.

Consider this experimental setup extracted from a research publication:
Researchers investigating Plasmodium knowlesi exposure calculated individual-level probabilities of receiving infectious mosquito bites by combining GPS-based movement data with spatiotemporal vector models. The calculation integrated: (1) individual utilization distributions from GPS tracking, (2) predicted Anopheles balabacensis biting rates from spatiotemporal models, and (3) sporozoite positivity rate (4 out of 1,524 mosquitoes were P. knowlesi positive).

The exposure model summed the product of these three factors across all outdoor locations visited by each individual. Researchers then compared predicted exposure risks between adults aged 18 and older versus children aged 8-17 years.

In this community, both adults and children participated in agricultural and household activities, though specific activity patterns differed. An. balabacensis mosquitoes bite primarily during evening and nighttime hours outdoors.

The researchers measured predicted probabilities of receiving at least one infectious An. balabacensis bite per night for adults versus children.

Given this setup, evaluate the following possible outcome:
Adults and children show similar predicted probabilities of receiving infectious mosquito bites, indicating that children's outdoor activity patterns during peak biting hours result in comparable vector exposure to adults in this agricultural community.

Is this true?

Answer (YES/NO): YES